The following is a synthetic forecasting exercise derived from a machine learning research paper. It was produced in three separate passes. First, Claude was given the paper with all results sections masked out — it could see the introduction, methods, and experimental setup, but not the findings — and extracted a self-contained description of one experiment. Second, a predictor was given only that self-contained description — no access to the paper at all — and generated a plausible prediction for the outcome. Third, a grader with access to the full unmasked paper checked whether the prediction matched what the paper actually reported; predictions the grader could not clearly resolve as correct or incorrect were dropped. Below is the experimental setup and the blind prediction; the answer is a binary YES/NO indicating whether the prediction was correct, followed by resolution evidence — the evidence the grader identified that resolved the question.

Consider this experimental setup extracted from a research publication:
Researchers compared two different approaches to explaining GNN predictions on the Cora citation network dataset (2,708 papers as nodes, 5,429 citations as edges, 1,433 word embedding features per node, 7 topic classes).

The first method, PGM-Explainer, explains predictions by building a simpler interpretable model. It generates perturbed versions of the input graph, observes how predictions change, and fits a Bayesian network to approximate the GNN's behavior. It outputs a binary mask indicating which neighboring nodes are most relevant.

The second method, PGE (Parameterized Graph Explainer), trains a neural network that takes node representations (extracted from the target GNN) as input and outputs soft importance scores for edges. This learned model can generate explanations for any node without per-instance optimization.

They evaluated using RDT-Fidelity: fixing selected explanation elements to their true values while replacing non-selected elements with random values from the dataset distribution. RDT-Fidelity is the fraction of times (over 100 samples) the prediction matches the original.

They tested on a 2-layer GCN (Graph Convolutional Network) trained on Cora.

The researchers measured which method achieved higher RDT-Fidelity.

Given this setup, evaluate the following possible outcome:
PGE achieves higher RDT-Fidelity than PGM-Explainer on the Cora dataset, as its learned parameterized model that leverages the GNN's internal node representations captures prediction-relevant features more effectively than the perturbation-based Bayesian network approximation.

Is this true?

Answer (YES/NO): NO